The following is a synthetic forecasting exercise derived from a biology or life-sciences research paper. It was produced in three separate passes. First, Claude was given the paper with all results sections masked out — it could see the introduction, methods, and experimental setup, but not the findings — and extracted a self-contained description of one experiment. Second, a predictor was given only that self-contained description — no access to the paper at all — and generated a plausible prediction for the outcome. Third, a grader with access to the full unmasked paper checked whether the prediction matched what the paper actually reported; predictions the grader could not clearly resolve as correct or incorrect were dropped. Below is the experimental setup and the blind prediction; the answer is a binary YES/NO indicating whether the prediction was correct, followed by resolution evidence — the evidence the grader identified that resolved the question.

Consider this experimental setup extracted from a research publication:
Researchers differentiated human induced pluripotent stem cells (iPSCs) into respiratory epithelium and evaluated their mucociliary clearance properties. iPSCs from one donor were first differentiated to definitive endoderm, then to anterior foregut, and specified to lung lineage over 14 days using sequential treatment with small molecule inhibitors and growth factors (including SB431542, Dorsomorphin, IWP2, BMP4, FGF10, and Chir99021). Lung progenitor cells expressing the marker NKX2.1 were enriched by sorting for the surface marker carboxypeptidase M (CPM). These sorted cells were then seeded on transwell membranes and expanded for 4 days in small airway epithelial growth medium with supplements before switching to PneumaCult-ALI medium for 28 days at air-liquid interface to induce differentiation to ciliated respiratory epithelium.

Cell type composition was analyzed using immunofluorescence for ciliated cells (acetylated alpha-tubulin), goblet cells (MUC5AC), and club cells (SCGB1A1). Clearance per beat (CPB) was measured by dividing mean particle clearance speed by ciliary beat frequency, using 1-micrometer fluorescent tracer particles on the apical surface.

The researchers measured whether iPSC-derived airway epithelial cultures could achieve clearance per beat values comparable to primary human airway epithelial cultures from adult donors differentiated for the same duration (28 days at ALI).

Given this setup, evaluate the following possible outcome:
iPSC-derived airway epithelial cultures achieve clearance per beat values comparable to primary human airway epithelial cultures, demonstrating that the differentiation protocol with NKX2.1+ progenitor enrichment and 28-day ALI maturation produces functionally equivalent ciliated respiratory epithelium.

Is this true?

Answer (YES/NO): NO